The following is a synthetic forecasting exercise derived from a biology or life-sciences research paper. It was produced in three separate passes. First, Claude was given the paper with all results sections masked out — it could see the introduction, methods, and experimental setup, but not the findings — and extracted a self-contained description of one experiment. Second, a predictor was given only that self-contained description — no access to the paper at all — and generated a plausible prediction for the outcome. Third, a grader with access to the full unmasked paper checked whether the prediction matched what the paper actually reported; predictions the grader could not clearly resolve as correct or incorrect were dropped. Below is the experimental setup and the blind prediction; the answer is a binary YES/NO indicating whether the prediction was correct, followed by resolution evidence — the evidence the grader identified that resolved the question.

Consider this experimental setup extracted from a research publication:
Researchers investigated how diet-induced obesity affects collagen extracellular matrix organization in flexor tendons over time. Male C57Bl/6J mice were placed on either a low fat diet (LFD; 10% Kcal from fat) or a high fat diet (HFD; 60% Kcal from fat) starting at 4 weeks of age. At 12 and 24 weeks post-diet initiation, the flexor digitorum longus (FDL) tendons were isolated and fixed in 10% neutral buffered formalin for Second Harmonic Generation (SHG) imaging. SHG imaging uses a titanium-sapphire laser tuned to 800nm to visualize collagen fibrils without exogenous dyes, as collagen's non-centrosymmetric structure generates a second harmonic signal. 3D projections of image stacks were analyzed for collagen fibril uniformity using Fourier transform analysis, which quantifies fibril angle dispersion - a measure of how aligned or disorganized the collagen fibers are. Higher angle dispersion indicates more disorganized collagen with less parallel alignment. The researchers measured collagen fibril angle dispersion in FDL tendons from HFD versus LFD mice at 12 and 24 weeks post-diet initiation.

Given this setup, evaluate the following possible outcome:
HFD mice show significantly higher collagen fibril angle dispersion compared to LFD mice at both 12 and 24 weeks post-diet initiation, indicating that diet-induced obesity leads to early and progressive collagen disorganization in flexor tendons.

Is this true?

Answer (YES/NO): NO